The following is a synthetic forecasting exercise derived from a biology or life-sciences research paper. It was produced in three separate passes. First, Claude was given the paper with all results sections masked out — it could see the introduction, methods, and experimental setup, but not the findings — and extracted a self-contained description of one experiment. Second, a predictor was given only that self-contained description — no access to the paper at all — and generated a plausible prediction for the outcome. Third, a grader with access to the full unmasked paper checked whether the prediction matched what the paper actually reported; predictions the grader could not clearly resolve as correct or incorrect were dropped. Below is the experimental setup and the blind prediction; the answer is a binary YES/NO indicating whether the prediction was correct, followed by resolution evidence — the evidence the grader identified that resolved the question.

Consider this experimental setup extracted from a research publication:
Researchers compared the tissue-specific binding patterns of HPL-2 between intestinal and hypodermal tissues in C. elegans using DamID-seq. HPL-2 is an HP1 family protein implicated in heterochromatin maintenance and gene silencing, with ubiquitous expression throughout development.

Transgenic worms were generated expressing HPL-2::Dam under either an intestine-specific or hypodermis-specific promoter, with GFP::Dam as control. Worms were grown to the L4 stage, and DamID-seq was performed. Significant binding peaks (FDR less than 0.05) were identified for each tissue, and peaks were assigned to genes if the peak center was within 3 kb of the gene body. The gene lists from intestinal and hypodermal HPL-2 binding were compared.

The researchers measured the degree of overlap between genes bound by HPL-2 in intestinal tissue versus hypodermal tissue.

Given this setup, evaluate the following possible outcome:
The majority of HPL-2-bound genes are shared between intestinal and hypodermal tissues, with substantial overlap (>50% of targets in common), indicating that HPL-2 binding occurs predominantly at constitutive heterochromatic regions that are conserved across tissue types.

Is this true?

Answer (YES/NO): NO